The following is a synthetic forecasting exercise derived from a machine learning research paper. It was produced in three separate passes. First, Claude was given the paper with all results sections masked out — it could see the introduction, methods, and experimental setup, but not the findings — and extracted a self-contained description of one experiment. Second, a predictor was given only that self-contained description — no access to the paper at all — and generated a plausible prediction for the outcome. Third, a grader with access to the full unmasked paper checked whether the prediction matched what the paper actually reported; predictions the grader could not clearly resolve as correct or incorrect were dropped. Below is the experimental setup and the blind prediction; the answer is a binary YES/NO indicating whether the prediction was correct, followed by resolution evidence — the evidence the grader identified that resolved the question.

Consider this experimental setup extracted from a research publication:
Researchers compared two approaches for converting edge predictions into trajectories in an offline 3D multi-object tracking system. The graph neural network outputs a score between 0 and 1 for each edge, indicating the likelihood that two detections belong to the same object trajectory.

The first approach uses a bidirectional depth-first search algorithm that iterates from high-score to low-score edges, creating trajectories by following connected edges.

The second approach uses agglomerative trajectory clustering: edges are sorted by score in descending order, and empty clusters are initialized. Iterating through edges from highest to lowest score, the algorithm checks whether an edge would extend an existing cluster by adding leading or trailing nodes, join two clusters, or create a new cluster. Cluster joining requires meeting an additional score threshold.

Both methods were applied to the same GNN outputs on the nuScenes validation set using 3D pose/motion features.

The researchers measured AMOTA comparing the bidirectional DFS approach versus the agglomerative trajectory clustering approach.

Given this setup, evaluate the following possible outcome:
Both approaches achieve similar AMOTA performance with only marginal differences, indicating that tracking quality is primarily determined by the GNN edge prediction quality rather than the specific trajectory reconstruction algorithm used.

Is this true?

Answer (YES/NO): NO